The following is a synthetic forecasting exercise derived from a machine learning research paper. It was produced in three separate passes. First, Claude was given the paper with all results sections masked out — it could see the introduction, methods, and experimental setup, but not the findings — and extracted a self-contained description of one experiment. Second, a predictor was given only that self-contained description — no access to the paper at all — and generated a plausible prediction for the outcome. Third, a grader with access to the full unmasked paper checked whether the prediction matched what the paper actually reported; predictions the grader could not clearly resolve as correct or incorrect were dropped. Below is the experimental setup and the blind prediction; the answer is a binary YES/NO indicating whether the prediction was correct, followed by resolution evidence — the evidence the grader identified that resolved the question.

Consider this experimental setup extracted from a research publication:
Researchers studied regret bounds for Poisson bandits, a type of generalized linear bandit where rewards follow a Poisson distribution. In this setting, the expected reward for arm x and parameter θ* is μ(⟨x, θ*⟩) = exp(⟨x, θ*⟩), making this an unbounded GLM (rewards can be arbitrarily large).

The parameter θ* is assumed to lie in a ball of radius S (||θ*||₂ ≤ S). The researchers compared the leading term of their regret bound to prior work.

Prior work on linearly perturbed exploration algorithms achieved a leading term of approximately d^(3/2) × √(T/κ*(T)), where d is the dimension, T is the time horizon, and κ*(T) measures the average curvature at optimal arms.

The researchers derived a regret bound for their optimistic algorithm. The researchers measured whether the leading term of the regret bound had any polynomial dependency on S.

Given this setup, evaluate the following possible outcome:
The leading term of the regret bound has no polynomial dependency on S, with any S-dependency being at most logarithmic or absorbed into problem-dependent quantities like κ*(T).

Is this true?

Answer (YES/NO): NO